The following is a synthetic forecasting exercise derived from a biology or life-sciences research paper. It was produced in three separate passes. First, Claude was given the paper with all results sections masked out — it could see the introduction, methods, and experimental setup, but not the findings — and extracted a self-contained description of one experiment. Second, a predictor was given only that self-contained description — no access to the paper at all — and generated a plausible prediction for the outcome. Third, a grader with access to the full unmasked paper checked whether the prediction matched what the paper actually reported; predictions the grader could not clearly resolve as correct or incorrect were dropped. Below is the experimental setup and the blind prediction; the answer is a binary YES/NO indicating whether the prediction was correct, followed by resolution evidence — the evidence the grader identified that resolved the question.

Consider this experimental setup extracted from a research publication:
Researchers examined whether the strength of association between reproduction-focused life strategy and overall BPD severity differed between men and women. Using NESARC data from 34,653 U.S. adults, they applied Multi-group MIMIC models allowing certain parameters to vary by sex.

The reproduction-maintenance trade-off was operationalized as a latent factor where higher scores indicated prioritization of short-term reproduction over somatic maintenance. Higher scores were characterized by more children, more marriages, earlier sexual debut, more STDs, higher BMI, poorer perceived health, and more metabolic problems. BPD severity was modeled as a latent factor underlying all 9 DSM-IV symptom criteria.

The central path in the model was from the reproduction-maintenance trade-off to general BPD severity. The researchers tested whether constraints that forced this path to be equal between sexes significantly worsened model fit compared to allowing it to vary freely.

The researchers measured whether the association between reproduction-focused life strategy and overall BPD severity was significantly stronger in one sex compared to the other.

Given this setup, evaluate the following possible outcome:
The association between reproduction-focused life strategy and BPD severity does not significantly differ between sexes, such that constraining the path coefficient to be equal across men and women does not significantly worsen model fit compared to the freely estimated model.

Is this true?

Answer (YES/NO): YES